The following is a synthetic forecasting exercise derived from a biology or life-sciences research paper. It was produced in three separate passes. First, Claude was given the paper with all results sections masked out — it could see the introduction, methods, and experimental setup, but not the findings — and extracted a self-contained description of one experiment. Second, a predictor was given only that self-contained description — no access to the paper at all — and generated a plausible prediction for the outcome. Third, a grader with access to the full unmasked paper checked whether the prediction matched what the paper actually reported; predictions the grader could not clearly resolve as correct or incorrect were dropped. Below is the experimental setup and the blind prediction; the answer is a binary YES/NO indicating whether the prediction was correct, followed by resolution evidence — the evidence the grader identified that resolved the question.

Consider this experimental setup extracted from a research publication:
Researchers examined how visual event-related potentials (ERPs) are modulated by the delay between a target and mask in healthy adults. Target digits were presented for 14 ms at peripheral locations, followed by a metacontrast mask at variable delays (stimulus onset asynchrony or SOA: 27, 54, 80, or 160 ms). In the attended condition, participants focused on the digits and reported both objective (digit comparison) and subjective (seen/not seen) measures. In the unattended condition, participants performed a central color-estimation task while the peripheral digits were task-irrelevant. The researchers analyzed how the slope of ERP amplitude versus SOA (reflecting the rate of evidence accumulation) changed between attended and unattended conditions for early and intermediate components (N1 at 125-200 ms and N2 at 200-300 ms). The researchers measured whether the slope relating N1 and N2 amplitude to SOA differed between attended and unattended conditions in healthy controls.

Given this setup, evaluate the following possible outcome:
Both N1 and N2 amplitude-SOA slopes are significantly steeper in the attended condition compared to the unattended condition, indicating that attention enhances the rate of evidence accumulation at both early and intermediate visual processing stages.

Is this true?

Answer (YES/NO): YES